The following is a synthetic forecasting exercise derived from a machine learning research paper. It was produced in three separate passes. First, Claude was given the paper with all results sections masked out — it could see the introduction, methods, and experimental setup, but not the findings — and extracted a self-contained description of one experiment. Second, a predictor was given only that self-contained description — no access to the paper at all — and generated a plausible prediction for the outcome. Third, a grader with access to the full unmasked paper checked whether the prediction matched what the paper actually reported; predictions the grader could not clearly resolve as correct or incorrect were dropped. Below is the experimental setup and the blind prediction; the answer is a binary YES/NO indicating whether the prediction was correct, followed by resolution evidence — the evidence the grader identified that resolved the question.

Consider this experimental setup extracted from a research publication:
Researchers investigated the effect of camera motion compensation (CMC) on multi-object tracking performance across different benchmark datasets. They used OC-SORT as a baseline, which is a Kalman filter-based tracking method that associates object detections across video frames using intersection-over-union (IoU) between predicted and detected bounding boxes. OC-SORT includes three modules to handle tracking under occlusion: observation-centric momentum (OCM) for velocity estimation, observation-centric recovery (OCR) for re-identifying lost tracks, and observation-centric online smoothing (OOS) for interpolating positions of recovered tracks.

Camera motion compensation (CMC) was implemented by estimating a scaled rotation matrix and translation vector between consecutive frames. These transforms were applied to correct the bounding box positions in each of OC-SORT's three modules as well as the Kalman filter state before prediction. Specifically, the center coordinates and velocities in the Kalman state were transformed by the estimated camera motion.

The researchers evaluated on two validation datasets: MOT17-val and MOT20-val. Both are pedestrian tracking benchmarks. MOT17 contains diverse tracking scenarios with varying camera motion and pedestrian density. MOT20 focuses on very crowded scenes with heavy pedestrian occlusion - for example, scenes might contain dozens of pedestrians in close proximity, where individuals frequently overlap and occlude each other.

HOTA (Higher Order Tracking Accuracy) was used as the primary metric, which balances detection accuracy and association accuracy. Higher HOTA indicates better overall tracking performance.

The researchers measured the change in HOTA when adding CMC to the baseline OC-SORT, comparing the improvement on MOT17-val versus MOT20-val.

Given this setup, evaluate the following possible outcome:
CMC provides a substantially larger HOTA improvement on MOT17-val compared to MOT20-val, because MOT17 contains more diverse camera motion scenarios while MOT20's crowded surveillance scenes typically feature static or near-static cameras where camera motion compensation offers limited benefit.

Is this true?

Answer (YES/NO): YES